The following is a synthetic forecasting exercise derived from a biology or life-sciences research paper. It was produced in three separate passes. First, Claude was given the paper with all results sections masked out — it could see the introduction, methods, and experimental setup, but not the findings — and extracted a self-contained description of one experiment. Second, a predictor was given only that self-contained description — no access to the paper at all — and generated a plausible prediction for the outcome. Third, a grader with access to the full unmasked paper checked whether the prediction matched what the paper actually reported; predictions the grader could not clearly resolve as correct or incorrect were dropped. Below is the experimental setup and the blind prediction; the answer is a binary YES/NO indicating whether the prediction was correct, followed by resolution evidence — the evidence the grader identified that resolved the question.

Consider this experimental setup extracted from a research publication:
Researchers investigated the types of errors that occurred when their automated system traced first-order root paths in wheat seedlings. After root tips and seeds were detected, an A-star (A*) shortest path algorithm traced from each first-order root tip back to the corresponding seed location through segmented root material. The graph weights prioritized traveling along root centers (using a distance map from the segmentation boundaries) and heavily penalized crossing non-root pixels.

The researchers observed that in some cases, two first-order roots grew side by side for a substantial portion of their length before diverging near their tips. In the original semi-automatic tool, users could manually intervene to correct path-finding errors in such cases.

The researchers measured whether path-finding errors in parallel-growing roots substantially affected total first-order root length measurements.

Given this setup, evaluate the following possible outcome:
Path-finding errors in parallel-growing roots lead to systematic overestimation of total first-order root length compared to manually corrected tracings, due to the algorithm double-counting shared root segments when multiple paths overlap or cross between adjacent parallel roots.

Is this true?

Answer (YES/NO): NO